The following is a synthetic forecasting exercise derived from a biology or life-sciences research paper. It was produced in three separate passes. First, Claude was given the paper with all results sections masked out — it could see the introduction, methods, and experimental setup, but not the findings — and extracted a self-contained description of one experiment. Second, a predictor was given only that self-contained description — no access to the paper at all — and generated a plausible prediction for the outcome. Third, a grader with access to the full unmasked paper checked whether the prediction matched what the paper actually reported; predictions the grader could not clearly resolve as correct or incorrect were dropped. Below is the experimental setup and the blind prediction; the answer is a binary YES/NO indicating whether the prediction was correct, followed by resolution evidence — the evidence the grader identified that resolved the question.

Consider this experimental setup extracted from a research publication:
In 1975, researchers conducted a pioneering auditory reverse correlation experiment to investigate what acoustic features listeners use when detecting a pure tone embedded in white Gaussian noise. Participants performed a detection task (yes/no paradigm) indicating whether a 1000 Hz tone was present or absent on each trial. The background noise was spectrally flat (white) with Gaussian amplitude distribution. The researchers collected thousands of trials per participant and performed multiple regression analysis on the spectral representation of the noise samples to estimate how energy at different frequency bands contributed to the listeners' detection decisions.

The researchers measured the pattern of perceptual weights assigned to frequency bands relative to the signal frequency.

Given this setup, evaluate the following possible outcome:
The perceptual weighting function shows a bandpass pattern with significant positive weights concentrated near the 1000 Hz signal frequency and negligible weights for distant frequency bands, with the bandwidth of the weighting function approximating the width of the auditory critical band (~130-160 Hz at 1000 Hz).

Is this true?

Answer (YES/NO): NO